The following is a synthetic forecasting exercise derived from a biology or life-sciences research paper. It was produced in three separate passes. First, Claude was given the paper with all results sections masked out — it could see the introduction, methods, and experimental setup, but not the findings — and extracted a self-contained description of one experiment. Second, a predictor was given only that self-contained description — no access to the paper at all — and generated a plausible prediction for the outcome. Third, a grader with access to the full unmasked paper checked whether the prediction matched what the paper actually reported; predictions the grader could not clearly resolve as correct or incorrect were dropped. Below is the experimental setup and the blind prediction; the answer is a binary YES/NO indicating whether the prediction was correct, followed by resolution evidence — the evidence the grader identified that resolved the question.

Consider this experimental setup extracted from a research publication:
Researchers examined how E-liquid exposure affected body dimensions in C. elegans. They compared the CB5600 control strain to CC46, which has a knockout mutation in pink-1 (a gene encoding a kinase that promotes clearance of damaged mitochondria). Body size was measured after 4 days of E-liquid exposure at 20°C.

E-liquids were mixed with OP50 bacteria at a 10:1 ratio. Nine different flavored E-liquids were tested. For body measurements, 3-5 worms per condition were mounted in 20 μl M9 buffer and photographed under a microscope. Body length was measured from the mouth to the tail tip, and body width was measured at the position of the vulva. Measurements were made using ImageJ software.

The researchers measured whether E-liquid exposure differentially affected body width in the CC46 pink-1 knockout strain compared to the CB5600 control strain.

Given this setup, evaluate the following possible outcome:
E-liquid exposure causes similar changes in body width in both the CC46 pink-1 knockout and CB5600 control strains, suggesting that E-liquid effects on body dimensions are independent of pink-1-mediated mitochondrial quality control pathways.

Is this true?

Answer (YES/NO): NO